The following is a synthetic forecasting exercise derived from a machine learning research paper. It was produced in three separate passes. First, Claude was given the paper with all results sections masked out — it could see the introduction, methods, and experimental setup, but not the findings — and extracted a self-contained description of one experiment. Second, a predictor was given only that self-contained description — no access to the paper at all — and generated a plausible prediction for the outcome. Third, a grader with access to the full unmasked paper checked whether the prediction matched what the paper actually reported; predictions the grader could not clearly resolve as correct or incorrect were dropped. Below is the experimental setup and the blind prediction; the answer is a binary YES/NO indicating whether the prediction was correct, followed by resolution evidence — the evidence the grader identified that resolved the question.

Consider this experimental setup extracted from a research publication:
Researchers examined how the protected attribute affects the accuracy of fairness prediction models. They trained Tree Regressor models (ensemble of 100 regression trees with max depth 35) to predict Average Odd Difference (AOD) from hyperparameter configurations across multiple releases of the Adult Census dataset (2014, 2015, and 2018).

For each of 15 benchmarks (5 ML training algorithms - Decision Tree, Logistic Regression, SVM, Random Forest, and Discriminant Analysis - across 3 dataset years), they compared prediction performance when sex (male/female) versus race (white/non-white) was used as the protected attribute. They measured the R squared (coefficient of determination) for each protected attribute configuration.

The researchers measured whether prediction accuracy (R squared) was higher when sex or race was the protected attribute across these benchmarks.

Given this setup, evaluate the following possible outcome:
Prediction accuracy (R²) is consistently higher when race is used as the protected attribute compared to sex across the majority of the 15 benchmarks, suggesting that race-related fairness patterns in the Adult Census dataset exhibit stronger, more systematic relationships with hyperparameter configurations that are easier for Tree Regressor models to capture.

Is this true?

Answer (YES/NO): NO